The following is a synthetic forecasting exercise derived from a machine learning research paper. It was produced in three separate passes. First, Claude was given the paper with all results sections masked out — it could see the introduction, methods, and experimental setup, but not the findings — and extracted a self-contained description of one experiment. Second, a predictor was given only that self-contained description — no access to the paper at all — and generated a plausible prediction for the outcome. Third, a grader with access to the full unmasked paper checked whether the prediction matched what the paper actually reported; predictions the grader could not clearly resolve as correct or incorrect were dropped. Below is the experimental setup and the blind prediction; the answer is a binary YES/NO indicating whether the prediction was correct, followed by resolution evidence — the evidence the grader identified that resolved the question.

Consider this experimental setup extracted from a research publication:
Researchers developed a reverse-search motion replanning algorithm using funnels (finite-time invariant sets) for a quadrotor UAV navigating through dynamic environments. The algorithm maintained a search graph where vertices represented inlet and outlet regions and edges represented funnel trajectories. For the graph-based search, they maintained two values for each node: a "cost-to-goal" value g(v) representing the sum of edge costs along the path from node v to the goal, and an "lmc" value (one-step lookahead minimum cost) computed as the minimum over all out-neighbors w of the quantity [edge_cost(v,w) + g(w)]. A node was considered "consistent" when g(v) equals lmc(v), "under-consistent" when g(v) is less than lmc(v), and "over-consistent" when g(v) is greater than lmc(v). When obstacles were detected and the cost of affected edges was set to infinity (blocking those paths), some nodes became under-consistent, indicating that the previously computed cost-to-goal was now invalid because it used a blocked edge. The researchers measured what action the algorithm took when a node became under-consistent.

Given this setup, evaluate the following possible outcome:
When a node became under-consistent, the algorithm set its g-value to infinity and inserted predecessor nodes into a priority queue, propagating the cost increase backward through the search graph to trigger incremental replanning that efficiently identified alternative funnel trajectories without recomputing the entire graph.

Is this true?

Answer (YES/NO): YES